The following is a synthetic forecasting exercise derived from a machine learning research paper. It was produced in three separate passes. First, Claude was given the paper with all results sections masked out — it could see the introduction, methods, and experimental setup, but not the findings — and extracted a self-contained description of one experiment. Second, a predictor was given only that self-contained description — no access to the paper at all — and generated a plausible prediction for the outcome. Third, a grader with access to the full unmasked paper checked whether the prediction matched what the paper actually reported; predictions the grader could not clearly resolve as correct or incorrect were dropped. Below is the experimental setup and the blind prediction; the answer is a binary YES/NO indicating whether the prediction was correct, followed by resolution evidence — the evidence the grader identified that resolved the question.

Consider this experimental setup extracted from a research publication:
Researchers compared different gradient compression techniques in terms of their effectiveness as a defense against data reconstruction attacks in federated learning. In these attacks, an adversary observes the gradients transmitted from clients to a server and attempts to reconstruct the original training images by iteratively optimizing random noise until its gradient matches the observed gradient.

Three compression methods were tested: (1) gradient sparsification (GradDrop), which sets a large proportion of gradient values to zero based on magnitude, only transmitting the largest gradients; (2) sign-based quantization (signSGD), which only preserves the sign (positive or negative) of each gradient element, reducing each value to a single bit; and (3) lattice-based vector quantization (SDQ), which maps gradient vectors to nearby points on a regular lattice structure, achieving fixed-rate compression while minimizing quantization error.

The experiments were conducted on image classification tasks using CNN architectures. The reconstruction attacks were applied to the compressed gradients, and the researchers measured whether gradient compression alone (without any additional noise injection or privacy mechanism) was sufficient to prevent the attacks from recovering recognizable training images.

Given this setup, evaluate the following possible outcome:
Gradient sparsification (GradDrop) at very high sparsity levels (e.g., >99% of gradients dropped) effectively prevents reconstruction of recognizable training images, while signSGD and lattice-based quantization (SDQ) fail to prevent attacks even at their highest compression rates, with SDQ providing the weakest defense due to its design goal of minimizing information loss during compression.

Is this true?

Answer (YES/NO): NO